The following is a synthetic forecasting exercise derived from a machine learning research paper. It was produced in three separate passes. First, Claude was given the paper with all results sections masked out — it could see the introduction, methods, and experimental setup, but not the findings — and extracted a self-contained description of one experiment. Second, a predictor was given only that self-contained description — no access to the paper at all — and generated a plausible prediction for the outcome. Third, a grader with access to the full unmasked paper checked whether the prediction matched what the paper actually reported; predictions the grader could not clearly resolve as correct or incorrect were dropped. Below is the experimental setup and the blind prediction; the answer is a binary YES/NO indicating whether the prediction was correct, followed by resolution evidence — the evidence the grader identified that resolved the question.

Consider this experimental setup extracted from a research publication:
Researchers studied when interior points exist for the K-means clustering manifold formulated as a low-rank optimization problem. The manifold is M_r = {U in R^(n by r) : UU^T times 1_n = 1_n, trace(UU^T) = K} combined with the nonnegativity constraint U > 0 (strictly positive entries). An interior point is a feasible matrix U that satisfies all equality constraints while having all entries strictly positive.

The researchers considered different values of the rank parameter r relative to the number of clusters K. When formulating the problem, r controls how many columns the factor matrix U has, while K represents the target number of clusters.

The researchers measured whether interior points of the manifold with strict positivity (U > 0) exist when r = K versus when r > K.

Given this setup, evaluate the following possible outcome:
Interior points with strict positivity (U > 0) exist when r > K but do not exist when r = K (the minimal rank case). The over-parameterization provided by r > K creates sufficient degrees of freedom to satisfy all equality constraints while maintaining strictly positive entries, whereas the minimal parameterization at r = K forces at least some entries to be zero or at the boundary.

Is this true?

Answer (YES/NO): YES